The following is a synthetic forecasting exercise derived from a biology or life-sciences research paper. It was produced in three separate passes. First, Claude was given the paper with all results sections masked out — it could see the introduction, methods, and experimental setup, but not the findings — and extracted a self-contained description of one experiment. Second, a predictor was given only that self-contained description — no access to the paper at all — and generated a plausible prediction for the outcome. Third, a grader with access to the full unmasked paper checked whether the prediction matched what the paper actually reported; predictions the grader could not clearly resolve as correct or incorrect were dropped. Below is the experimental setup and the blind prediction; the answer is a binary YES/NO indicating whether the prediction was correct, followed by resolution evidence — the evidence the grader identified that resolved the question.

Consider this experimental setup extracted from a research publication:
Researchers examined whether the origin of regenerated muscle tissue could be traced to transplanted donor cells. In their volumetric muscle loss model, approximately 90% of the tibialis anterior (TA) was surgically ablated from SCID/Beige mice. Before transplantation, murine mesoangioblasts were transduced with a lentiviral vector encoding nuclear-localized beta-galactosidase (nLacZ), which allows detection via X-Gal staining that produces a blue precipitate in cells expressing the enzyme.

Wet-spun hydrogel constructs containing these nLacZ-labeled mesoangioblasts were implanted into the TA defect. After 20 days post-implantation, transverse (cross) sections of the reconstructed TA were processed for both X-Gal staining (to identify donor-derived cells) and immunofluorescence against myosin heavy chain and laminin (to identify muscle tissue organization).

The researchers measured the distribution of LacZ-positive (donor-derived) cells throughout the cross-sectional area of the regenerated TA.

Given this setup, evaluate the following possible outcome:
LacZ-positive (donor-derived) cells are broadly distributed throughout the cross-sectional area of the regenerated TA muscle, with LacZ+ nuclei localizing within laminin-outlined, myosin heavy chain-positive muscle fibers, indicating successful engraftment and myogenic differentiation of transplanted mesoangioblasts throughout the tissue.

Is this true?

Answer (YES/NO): YES